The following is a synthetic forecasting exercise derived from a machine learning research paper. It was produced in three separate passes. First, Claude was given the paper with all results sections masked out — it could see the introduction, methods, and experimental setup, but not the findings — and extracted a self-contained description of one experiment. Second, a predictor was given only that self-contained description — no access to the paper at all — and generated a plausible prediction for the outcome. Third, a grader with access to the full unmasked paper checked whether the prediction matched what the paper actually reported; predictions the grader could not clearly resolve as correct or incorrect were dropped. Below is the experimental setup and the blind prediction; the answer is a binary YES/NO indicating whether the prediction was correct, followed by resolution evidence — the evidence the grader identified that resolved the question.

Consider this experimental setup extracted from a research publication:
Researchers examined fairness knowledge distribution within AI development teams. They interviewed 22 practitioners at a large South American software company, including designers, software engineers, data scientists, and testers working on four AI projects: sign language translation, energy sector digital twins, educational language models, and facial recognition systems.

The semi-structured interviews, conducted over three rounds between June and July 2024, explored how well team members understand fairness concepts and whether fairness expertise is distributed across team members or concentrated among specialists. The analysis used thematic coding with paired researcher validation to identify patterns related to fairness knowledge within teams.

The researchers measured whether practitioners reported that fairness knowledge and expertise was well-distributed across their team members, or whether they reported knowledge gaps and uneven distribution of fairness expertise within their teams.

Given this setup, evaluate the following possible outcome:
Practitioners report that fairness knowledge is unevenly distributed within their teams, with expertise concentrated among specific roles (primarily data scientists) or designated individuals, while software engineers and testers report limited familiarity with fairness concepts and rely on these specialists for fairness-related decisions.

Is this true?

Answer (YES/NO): YES